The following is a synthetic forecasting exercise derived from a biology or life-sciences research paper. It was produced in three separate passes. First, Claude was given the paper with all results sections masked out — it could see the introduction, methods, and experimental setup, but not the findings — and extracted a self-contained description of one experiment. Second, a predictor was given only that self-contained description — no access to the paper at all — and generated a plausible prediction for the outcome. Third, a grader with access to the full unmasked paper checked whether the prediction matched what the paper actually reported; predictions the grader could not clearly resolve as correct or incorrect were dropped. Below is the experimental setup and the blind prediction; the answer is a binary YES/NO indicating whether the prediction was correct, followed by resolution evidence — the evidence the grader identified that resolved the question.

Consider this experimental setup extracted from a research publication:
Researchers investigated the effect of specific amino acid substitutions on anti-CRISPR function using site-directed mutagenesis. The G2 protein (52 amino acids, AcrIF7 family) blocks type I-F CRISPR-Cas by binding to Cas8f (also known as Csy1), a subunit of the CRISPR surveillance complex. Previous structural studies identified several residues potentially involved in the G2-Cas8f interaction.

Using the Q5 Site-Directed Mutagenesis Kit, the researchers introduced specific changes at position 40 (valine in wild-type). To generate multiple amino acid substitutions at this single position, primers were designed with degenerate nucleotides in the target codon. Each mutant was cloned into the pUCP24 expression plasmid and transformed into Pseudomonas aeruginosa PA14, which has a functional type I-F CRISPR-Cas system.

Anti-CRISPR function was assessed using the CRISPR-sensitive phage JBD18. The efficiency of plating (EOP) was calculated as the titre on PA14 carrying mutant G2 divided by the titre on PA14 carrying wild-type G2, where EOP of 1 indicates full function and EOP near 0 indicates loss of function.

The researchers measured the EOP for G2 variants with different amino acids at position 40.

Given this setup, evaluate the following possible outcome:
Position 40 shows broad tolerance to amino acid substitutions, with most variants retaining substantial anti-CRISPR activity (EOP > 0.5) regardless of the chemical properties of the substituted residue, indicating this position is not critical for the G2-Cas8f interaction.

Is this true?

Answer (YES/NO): NO